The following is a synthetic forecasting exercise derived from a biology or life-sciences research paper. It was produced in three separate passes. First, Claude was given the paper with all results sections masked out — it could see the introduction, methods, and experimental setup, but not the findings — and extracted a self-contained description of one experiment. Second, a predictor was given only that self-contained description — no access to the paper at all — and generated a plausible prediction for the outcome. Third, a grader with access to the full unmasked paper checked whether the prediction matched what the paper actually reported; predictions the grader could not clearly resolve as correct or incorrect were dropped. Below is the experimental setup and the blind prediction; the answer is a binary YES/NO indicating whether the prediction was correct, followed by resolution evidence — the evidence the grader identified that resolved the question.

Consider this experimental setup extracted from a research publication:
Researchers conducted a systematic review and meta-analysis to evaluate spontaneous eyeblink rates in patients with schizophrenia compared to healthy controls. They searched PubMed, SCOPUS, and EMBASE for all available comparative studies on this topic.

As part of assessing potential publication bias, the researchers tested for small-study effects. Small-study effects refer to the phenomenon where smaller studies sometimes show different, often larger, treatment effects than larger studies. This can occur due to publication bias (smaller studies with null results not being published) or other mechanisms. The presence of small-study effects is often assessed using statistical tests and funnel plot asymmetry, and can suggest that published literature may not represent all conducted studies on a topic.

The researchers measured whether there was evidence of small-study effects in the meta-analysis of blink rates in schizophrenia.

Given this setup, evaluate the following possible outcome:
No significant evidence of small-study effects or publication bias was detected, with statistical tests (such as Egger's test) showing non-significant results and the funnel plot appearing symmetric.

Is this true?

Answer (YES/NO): YES